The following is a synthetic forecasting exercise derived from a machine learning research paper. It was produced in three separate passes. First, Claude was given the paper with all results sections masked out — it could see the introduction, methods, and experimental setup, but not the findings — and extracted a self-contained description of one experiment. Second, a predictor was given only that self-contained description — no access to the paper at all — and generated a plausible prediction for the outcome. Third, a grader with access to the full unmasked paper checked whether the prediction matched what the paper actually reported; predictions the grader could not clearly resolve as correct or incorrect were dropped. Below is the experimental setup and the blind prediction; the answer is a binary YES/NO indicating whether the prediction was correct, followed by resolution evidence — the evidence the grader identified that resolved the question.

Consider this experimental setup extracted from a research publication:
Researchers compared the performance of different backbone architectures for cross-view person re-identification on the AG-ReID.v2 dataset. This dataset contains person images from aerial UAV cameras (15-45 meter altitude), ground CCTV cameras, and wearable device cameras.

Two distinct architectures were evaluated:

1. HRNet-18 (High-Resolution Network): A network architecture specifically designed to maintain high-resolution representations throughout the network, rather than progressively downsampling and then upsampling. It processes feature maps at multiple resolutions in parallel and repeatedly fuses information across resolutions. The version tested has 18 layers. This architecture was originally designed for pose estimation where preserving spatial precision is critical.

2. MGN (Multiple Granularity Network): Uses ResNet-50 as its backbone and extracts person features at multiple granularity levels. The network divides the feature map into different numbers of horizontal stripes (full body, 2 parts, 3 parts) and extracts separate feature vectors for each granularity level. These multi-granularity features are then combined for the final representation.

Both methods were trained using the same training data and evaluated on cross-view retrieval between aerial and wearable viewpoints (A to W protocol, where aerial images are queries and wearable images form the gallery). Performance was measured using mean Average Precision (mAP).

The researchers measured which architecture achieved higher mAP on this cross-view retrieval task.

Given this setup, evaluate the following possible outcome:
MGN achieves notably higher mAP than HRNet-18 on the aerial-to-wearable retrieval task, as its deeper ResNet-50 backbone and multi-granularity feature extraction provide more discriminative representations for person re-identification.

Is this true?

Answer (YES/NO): YES